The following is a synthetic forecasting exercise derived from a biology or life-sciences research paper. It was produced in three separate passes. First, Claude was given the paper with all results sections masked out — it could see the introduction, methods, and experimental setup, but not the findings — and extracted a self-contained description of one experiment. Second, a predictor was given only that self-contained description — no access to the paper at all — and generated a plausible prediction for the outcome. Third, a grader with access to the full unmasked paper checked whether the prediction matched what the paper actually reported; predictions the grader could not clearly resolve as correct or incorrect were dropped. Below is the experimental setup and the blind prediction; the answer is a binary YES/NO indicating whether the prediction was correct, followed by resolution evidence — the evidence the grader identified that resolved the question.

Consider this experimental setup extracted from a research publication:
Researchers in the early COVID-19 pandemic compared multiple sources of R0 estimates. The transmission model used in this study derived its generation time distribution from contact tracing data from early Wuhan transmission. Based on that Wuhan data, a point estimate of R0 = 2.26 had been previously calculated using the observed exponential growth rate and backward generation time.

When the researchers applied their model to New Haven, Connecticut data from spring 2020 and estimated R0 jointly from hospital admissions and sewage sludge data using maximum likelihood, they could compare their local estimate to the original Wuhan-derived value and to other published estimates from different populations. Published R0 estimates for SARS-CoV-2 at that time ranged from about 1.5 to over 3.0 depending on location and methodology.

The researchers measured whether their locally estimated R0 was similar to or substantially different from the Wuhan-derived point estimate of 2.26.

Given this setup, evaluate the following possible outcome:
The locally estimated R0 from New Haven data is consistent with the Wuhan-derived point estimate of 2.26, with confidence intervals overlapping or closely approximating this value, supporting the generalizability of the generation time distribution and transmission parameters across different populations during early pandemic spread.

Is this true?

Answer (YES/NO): YES